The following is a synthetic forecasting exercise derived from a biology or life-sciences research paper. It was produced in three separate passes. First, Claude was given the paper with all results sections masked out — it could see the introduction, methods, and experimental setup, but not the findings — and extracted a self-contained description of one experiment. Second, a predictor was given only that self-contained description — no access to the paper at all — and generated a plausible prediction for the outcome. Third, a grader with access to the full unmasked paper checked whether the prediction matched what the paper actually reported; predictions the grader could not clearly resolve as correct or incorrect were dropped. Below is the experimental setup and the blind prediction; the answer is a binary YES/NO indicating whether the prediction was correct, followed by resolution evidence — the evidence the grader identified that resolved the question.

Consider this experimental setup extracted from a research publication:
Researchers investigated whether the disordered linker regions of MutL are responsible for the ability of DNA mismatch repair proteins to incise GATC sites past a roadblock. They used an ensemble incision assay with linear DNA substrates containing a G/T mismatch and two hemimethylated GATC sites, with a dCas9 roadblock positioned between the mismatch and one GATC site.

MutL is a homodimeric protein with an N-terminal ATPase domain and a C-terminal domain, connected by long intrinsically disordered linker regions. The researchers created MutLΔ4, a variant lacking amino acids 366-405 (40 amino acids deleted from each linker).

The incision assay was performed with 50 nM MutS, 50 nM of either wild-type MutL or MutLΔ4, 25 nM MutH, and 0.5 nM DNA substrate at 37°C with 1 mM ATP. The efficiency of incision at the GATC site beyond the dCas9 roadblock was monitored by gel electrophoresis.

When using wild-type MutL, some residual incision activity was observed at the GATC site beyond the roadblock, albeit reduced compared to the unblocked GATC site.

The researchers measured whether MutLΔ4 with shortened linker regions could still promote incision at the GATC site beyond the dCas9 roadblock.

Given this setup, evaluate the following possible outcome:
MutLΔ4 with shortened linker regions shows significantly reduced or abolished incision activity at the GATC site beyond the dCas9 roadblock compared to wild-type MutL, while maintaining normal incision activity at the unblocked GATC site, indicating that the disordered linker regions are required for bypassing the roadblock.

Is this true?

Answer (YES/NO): YES